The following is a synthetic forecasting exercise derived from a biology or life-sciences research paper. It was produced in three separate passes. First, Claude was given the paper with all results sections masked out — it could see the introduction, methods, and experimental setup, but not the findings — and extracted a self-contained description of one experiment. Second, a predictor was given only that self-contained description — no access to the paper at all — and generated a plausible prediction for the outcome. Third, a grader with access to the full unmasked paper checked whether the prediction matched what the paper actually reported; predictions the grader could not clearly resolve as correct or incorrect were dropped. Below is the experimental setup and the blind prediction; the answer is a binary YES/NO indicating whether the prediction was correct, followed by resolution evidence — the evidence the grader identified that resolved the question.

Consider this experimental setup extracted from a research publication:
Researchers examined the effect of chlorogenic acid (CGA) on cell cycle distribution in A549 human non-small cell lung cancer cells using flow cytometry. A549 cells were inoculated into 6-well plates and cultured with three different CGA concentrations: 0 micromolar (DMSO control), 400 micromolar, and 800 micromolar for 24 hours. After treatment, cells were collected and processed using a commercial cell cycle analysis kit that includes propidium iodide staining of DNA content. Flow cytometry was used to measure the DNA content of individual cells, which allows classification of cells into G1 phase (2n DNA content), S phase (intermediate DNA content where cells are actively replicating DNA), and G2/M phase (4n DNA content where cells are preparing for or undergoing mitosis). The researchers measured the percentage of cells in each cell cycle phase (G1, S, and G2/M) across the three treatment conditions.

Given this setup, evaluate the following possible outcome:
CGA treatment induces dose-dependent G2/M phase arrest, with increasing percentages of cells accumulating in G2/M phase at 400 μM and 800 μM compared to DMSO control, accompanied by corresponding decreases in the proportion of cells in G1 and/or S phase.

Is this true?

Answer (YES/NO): NO